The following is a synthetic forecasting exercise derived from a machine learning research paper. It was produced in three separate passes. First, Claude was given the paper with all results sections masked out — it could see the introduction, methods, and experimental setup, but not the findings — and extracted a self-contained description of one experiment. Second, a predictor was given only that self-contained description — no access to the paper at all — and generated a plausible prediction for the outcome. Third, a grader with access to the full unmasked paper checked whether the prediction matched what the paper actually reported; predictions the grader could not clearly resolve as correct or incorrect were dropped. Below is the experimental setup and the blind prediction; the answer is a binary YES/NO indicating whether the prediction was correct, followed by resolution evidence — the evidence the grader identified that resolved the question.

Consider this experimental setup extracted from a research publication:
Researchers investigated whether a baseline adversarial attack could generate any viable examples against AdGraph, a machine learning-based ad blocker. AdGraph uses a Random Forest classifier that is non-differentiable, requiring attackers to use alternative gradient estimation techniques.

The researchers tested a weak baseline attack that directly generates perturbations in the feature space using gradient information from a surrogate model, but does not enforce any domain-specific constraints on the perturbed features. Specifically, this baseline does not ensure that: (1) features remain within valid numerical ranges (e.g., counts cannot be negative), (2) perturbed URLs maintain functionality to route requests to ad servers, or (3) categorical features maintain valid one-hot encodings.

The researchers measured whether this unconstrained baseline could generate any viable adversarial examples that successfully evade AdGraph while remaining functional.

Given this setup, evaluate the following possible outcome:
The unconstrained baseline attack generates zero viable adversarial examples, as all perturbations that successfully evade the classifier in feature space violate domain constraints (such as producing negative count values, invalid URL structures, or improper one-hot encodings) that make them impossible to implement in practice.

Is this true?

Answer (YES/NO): YES